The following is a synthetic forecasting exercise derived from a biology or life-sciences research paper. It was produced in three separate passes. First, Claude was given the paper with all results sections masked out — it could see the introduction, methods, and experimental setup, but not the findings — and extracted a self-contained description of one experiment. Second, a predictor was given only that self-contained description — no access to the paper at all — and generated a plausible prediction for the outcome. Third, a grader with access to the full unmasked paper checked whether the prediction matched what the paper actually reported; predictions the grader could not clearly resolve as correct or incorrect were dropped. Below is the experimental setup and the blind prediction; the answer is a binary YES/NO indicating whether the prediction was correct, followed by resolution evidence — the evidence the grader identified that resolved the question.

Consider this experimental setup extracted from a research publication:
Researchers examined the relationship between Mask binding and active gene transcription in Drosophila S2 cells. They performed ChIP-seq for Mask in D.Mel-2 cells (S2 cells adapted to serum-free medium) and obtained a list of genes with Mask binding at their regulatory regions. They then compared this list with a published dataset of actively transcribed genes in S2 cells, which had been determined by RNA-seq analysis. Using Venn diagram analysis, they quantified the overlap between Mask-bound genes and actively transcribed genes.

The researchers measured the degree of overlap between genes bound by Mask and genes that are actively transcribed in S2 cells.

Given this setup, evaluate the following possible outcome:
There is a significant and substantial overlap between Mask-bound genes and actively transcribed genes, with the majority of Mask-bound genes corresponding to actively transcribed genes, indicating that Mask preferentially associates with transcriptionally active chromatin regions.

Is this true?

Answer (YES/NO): YES